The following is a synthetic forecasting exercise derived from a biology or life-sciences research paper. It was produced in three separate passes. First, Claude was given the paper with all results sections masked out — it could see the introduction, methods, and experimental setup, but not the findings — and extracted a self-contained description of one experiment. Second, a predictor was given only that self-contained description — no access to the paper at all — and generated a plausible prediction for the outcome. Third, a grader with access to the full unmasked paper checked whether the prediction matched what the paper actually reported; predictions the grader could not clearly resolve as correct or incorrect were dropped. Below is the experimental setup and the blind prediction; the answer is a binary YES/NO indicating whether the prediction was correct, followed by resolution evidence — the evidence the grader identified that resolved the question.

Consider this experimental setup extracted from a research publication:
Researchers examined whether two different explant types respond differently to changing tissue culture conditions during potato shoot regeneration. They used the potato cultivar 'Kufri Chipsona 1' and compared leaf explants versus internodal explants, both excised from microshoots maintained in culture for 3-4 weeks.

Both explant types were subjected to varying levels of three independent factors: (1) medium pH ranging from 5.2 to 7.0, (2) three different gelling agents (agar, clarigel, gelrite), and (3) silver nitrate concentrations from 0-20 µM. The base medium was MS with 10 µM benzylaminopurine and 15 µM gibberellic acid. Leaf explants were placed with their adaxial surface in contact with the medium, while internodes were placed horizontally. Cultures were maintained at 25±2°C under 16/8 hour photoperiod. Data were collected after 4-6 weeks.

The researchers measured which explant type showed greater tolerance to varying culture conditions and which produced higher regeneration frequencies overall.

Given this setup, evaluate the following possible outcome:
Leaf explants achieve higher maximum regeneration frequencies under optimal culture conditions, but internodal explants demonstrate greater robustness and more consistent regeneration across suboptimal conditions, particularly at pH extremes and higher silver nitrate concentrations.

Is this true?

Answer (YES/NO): NO